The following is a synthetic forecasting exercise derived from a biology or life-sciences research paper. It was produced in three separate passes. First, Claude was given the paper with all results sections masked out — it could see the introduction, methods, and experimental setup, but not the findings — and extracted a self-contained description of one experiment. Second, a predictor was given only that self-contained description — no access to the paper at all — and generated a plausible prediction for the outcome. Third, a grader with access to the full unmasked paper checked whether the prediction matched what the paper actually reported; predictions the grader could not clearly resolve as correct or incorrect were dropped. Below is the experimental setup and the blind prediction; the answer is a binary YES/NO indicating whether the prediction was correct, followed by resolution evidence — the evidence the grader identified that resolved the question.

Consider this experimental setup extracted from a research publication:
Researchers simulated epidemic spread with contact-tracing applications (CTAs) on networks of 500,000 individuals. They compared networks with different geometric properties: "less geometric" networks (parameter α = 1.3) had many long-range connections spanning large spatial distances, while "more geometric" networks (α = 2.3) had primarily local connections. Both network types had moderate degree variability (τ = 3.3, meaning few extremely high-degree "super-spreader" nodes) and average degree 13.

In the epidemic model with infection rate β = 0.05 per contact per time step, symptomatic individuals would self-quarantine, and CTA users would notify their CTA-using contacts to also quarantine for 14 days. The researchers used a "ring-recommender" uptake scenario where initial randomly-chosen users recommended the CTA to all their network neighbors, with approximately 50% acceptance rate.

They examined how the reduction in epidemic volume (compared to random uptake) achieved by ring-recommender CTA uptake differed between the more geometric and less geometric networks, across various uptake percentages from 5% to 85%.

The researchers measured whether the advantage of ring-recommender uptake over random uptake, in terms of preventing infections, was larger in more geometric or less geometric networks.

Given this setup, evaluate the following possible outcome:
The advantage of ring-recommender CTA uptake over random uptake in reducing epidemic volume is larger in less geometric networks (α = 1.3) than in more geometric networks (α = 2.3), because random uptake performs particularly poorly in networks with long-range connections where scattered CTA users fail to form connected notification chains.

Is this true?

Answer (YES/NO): NO